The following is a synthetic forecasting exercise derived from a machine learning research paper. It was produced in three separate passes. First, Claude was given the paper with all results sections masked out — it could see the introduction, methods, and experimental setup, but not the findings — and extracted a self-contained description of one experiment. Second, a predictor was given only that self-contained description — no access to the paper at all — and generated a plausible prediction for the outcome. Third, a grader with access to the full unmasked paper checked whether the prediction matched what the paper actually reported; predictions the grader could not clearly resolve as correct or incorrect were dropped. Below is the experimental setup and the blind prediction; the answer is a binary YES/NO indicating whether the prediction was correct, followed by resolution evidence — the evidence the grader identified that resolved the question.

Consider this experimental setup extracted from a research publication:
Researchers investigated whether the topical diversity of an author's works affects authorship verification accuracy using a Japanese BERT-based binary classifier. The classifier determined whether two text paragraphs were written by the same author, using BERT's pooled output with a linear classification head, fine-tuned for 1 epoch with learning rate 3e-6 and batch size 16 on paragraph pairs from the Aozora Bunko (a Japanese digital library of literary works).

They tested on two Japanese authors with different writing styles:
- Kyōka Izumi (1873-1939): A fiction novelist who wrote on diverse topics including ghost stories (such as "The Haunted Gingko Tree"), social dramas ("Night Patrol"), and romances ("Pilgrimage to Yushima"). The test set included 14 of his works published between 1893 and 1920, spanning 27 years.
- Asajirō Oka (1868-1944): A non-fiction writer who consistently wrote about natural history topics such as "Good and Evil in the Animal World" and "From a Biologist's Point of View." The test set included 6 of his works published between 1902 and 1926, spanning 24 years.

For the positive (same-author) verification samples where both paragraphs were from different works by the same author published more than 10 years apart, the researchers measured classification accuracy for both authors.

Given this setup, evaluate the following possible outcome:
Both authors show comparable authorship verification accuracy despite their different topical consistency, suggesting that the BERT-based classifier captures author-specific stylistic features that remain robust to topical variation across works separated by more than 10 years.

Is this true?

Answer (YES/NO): NO